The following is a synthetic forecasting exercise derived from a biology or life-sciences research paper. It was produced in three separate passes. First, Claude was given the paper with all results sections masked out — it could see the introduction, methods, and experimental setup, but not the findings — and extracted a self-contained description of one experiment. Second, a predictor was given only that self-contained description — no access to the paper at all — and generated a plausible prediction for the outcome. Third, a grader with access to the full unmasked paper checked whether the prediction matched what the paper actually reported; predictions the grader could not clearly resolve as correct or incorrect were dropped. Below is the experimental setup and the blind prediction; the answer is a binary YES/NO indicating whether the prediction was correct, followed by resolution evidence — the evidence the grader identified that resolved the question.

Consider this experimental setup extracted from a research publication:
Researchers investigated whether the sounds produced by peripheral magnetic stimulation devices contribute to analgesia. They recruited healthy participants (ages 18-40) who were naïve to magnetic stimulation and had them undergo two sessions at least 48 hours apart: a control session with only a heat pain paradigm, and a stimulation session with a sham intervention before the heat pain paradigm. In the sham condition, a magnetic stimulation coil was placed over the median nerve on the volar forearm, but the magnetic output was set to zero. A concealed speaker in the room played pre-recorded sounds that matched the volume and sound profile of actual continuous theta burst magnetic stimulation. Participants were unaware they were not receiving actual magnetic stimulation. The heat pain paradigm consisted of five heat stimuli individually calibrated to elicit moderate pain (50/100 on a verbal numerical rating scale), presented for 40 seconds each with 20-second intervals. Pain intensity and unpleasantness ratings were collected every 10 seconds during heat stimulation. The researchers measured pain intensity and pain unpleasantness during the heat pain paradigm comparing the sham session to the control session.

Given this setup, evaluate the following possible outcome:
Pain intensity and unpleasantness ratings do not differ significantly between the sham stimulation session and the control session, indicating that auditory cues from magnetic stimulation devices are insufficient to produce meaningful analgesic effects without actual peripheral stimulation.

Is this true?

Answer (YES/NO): NO